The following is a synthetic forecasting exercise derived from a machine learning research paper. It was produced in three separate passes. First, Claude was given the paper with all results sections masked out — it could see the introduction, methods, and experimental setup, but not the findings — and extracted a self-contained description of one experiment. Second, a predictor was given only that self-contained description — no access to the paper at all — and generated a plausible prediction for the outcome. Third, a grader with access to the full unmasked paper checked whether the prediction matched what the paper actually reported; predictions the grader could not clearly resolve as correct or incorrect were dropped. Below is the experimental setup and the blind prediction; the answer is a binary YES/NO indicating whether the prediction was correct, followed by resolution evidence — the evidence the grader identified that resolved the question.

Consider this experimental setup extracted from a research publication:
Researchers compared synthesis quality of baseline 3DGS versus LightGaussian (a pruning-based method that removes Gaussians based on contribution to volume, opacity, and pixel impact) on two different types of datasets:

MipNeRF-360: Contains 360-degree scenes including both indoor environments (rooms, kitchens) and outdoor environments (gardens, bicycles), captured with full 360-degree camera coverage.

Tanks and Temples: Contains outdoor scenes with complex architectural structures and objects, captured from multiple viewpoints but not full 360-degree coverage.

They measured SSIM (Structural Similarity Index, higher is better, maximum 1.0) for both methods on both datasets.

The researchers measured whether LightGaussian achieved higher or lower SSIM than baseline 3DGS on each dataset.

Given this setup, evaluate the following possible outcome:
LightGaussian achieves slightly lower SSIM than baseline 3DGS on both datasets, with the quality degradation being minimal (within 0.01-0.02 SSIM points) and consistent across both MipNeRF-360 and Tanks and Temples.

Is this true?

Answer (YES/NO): NO